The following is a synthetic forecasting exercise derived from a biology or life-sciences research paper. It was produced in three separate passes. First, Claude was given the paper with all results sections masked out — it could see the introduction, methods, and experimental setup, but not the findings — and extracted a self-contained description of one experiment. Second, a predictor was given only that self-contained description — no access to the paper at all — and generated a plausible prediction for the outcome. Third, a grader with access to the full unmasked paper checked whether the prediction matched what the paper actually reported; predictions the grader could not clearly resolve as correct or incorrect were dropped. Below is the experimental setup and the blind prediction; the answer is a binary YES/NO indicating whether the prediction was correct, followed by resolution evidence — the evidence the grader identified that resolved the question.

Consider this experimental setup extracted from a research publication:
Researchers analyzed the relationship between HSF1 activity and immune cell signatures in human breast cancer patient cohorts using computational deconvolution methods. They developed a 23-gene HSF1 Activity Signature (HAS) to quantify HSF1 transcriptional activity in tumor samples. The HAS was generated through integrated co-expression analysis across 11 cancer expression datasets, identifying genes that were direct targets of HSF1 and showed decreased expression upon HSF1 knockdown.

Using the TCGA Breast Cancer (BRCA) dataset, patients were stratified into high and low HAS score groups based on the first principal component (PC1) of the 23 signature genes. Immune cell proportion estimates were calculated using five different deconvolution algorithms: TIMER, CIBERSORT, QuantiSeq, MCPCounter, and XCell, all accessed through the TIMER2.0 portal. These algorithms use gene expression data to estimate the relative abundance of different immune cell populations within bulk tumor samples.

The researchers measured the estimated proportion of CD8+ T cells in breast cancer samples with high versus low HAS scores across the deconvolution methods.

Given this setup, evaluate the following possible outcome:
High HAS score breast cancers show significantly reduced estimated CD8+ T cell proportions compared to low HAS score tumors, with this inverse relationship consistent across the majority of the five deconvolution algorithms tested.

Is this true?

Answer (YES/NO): YES